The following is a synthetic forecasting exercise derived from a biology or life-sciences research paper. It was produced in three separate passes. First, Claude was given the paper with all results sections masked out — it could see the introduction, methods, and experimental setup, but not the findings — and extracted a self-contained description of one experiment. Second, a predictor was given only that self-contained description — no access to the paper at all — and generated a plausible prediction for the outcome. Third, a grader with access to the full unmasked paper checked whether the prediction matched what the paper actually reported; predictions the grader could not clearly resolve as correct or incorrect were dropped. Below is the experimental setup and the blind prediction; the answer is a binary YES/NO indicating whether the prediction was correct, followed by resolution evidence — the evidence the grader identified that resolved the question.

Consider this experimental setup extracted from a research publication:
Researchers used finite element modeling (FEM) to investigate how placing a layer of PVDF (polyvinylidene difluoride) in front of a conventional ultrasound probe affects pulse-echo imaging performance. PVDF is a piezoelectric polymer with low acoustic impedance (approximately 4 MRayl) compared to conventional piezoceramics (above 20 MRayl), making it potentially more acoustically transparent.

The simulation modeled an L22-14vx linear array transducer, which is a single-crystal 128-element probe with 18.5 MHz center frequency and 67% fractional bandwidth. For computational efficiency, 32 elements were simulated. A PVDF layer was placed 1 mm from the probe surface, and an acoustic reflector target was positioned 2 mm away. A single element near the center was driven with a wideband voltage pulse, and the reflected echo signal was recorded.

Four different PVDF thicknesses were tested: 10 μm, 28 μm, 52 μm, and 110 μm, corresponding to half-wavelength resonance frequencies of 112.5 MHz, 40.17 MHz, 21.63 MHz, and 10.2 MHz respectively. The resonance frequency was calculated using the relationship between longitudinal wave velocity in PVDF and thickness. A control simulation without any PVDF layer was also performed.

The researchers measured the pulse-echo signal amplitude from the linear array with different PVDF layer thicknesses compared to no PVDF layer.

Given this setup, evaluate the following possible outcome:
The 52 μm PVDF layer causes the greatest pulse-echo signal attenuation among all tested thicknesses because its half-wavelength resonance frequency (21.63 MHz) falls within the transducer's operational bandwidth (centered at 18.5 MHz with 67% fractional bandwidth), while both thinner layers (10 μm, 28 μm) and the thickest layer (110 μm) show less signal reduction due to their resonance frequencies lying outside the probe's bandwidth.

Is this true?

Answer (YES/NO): NO